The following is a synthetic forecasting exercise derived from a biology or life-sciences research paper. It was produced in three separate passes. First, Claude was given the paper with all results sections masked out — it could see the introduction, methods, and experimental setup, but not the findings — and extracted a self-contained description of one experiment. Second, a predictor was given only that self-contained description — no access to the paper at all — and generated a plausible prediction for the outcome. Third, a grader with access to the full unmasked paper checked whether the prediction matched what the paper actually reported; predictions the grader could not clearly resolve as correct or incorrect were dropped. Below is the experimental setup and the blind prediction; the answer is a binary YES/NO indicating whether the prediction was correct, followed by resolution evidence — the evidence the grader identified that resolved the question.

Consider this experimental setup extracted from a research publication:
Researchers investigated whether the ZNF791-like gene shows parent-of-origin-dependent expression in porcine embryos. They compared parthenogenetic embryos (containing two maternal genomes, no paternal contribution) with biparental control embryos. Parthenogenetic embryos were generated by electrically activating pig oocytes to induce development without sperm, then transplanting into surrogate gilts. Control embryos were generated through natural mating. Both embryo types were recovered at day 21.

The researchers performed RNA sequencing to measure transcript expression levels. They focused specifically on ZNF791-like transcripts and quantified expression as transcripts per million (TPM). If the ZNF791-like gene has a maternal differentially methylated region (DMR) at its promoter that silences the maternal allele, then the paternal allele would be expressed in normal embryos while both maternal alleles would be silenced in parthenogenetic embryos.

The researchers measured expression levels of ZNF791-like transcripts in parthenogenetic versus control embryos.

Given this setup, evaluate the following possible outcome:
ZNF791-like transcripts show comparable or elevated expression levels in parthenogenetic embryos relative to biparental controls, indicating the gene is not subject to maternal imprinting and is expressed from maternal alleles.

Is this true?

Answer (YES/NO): NO